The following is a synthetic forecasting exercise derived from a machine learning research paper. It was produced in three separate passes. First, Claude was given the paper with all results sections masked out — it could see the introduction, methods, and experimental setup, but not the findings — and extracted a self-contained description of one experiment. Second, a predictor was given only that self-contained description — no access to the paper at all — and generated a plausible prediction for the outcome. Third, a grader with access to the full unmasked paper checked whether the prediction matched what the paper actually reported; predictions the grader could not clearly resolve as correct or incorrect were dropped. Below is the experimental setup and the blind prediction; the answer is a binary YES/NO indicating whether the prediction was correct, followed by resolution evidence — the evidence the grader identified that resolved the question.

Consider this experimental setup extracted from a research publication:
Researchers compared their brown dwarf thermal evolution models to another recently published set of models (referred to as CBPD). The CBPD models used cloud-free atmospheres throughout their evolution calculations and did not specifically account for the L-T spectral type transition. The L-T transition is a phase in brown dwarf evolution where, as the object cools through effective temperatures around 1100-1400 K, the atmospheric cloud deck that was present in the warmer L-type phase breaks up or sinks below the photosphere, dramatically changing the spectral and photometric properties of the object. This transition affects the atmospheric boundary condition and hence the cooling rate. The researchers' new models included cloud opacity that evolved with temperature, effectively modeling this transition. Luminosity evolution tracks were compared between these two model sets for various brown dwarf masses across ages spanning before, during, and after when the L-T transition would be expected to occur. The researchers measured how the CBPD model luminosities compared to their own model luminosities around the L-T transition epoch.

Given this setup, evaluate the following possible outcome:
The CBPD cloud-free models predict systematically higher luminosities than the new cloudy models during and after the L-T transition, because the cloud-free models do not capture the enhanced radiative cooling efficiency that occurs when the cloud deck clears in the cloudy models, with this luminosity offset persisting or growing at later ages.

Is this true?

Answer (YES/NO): NO